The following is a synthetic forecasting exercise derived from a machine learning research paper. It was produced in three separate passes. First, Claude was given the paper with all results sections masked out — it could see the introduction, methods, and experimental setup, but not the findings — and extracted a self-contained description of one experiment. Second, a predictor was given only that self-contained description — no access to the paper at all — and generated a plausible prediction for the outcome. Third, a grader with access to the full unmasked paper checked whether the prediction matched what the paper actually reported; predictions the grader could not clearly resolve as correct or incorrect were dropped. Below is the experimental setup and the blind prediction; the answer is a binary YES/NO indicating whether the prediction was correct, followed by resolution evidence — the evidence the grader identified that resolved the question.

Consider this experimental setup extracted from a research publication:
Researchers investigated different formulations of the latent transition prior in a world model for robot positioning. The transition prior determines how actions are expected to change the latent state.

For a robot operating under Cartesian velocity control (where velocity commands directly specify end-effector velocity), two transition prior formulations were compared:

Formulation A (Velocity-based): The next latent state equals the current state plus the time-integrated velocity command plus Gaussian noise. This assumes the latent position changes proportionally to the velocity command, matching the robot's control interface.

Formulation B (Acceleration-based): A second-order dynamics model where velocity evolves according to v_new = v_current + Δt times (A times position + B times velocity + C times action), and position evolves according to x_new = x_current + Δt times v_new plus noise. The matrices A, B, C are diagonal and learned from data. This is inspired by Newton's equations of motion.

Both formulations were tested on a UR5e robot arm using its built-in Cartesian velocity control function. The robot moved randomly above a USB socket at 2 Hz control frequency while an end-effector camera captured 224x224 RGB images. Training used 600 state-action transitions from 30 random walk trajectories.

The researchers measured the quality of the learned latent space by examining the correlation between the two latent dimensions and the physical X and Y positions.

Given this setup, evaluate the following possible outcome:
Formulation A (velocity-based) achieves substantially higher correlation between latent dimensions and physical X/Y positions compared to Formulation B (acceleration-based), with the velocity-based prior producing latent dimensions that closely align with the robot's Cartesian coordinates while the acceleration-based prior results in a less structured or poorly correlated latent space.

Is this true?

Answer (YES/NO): NO